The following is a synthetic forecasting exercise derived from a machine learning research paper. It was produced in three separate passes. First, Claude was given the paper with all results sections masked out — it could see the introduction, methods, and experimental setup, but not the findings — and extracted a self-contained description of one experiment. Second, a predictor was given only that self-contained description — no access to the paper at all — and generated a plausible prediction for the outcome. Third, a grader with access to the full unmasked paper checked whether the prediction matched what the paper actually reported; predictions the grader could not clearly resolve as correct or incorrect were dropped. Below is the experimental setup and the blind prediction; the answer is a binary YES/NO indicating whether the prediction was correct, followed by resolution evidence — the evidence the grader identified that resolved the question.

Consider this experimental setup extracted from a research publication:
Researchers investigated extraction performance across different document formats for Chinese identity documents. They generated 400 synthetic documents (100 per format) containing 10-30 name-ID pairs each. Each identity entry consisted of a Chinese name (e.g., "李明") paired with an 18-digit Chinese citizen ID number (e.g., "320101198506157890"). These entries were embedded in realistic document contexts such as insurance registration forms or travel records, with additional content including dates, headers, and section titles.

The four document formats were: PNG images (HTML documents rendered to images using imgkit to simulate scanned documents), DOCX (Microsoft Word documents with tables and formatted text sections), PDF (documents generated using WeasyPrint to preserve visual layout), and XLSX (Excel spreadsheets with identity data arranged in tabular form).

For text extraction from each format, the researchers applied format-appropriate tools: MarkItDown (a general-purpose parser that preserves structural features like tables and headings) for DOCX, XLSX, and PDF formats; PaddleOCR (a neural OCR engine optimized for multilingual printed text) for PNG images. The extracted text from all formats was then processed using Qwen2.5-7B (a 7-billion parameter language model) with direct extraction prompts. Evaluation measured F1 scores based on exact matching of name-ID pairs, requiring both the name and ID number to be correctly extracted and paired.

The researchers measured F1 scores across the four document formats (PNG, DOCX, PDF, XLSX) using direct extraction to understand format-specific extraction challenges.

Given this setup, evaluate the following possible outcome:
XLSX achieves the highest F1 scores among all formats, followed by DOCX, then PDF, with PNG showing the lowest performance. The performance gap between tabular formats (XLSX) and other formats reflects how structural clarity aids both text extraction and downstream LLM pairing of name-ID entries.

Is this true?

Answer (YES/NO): NO